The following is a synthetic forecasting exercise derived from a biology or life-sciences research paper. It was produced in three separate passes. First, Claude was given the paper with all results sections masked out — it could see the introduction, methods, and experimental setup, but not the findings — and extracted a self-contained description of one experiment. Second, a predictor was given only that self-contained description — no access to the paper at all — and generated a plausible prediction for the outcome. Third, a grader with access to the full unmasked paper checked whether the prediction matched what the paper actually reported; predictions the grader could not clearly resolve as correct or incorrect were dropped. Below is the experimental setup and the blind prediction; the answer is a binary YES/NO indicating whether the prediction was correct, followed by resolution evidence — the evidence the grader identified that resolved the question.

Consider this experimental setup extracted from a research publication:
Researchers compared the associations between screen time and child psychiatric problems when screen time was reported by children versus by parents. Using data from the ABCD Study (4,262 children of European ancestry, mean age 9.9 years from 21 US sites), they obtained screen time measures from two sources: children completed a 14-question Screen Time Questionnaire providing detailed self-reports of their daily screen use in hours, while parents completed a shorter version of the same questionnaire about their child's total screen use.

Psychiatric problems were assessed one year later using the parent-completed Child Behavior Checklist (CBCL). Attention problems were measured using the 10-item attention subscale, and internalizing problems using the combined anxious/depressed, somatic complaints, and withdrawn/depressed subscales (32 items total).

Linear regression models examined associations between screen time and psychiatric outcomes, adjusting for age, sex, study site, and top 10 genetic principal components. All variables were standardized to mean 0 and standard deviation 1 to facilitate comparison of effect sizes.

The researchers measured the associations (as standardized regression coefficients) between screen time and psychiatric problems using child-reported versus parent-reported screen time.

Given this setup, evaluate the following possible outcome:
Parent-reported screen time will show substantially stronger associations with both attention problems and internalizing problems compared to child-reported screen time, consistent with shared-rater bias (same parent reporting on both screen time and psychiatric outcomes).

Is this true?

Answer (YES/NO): NO